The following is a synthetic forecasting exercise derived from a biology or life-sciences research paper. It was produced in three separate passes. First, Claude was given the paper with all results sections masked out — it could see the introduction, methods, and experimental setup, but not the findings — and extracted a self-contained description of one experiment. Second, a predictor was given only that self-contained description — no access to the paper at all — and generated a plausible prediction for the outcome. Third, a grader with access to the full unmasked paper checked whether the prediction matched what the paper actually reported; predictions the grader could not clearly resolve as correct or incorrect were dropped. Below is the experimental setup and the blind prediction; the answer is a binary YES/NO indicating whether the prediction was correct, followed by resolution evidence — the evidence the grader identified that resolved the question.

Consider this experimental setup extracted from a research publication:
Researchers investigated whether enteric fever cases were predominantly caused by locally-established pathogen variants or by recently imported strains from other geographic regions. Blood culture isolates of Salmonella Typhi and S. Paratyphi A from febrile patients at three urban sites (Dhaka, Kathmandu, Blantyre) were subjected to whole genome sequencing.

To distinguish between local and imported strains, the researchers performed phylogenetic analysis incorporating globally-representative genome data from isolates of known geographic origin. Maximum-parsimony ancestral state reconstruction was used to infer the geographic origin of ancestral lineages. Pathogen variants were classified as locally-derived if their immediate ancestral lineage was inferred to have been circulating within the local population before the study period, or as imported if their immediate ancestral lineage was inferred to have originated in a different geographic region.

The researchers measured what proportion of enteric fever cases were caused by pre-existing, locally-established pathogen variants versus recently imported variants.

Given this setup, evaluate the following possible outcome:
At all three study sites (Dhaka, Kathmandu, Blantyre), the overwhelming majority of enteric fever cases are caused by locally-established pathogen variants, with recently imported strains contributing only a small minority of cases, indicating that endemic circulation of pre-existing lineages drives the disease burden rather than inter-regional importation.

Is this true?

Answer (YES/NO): NO